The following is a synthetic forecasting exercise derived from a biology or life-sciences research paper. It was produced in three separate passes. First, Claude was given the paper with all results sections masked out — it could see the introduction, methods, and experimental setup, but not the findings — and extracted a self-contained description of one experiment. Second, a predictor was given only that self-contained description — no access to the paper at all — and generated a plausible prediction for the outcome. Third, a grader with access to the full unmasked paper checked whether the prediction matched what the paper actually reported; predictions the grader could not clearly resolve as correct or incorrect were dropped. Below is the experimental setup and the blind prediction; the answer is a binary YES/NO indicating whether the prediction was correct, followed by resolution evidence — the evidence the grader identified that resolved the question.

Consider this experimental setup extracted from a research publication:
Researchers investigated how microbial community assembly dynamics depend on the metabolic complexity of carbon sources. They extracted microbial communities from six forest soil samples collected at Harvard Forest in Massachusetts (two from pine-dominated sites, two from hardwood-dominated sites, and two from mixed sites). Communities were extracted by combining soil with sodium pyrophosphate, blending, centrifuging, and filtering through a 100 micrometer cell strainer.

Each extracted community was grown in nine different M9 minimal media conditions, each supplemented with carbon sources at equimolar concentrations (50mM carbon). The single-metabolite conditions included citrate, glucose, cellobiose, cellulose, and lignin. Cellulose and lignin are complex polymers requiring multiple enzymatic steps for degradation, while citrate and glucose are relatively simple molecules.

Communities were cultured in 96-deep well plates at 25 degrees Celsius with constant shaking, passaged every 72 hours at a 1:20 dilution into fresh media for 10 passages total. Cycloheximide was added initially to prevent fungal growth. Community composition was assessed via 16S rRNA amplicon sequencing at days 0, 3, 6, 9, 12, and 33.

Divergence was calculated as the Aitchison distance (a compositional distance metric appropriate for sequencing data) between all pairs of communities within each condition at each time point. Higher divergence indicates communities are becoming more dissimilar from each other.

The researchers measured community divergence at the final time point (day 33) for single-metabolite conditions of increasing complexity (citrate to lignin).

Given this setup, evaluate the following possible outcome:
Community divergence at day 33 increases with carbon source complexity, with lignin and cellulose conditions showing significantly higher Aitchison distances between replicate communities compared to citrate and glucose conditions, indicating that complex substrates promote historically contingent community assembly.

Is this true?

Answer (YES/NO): YES